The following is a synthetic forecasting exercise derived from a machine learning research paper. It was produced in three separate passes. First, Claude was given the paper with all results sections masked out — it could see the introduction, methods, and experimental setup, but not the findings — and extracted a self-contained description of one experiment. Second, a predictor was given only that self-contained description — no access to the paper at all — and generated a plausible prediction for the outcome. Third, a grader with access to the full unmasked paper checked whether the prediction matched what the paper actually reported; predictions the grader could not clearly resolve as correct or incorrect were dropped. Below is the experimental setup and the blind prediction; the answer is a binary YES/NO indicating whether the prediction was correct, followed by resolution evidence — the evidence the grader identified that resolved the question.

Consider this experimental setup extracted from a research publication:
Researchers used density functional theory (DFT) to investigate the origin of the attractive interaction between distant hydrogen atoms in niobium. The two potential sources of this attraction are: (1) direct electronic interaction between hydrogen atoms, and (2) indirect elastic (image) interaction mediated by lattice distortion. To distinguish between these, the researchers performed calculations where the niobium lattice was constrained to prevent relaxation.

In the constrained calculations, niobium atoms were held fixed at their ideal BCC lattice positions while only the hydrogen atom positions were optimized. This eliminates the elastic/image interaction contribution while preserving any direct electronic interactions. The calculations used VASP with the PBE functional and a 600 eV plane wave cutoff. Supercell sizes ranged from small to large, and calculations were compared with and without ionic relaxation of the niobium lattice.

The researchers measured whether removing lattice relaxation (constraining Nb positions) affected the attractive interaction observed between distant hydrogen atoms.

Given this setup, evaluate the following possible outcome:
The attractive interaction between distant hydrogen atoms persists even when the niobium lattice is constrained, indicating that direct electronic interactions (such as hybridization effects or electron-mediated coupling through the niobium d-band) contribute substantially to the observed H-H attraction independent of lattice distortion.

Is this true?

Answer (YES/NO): NO